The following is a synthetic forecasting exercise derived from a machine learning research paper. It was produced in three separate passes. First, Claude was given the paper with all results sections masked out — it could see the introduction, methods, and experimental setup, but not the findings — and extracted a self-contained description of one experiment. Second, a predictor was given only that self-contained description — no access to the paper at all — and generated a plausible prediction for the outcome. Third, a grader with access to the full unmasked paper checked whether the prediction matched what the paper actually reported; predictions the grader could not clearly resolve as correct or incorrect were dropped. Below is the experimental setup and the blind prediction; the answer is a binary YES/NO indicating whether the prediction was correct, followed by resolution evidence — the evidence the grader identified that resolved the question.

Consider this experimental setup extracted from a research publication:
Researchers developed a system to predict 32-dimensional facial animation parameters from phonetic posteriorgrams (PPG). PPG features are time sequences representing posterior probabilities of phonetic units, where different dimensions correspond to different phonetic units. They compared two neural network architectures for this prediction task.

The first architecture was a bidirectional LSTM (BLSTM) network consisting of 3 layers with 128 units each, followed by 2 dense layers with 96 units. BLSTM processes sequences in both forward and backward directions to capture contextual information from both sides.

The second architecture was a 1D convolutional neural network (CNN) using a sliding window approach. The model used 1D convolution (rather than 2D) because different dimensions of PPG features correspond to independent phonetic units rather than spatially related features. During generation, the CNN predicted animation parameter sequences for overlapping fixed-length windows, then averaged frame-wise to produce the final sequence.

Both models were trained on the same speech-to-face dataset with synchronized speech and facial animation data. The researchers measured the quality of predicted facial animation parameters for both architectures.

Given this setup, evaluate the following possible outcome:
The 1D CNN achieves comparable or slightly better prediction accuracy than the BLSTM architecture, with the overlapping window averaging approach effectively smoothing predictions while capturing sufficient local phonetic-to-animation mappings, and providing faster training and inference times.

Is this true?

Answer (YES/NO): NO